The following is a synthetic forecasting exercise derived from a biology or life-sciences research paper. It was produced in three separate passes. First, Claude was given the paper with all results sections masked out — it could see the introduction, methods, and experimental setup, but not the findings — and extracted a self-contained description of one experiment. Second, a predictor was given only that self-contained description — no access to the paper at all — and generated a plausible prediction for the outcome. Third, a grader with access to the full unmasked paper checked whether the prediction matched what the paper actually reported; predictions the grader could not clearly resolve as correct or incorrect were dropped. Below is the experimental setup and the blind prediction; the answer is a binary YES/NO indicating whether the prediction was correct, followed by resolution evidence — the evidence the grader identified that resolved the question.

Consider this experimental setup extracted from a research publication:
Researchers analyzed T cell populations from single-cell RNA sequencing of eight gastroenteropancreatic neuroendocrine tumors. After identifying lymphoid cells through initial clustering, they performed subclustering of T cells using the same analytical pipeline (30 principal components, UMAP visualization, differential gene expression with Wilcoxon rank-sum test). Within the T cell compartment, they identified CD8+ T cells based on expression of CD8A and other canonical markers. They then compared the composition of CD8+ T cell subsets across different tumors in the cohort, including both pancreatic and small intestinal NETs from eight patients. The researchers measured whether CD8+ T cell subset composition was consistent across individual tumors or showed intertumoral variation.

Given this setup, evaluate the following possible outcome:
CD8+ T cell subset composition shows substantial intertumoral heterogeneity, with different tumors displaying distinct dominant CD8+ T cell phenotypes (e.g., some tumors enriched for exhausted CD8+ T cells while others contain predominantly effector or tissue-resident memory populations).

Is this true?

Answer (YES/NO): YES